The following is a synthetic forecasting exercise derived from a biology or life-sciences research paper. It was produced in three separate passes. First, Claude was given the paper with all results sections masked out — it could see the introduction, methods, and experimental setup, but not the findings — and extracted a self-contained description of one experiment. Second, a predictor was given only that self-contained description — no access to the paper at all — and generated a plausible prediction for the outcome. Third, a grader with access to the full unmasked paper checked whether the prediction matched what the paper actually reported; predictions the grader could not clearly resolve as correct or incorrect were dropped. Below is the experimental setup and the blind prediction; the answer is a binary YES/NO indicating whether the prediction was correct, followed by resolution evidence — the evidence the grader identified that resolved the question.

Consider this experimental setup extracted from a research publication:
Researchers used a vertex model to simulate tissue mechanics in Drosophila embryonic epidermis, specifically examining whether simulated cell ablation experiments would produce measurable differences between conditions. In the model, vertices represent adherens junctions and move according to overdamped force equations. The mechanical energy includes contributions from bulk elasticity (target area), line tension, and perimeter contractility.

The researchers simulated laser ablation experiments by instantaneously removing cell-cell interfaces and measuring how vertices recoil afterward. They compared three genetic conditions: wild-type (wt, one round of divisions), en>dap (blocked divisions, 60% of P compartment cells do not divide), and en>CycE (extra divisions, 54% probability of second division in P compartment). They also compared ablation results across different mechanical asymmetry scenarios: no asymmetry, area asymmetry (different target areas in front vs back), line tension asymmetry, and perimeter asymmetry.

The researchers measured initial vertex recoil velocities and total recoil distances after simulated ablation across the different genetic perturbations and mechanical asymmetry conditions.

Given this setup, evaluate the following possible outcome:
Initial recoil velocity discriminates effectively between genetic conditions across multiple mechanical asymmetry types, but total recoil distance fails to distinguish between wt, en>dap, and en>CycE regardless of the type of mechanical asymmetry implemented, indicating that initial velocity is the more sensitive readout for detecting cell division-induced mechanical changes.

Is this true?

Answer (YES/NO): NO